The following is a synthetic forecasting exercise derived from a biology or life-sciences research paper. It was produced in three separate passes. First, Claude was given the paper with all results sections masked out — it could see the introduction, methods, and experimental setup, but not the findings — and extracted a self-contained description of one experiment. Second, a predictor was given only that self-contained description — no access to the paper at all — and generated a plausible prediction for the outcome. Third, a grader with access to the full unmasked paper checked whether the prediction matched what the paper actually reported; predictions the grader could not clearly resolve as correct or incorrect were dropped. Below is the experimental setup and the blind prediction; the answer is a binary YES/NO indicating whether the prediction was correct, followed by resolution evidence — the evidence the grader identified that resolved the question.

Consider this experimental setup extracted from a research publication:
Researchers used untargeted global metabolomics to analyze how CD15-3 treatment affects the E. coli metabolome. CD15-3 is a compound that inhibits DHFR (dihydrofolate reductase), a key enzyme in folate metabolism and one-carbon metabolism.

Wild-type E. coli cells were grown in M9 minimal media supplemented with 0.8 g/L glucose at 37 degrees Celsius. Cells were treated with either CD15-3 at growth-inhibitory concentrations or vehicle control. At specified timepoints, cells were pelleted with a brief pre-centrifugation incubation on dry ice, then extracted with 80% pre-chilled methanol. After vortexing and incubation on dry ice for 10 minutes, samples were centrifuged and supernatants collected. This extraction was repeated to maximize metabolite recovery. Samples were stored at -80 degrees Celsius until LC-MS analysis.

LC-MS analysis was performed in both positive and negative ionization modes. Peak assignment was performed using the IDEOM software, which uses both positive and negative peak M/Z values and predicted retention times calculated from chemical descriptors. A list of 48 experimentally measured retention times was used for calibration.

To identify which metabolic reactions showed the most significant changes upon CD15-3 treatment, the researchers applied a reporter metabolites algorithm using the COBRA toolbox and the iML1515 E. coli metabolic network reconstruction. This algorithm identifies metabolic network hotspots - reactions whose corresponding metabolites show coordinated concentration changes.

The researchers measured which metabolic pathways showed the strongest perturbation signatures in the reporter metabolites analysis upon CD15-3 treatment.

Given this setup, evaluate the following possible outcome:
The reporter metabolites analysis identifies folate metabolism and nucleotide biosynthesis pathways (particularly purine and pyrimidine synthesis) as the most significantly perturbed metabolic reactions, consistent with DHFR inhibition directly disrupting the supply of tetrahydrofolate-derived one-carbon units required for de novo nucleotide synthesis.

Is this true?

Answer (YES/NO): YES